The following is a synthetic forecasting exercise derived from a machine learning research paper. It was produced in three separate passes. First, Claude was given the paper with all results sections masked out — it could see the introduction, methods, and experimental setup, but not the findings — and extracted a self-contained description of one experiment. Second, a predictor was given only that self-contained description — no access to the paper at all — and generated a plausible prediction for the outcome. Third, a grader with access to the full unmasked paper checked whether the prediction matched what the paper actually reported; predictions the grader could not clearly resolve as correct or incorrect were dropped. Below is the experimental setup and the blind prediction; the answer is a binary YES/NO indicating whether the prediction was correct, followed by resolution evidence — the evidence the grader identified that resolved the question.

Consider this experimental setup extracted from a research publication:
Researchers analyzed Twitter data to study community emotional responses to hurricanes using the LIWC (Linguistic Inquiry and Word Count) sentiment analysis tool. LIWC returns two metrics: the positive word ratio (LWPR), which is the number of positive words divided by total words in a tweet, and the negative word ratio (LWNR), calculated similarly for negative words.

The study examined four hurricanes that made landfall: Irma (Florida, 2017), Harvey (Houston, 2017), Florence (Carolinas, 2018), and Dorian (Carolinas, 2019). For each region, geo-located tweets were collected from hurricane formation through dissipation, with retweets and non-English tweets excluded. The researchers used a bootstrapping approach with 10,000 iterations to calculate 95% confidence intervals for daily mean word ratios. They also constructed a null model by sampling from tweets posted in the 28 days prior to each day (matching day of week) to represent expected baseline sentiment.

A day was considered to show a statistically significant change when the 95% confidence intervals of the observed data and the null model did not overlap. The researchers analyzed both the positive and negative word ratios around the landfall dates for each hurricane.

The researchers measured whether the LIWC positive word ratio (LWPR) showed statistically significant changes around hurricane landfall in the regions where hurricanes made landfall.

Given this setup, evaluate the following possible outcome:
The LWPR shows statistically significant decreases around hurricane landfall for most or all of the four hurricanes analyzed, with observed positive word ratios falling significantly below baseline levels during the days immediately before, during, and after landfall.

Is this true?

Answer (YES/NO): NO